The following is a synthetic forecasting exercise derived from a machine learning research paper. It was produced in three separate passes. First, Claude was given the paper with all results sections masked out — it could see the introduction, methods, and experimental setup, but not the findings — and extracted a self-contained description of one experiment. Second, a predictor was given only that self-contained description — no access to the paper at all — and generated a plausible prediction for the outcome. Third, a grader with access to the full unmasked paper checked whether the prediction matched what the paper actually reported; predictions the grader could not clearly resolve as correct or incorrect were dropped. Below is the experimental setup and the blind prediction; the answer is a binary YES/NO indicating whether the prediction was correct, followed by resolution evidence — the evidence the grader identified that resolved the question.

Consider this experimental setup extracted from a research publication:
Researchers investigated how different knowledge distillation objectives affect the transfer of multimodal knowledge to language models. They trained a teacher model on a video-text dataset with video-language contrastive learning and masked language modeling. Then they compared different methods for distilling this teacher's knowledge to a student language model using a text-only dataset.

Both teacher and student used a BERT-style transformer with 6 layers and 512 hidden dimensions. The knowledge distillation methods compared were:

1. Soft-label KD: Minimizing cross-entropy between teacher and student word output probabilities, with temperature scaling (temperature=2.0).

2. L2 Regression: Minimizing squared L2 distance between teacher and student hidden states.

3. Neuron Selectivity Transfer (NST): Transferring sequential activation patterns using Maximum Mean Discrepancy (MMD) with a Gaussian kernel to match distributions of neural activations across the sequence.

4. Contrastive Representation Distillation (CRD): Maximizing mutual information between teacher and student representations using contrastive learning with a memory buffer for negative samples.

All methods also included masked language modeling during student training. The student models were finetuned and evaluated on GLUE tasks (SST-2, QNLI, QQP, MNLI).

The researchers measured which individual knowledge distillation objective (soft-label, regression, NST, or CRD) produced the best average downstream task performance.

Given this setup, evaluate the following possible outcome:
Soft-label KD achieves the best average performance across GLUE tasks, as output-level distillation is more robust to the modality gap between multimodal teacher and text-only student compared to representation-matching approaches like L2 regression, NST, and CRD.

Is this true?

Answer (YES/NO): NO